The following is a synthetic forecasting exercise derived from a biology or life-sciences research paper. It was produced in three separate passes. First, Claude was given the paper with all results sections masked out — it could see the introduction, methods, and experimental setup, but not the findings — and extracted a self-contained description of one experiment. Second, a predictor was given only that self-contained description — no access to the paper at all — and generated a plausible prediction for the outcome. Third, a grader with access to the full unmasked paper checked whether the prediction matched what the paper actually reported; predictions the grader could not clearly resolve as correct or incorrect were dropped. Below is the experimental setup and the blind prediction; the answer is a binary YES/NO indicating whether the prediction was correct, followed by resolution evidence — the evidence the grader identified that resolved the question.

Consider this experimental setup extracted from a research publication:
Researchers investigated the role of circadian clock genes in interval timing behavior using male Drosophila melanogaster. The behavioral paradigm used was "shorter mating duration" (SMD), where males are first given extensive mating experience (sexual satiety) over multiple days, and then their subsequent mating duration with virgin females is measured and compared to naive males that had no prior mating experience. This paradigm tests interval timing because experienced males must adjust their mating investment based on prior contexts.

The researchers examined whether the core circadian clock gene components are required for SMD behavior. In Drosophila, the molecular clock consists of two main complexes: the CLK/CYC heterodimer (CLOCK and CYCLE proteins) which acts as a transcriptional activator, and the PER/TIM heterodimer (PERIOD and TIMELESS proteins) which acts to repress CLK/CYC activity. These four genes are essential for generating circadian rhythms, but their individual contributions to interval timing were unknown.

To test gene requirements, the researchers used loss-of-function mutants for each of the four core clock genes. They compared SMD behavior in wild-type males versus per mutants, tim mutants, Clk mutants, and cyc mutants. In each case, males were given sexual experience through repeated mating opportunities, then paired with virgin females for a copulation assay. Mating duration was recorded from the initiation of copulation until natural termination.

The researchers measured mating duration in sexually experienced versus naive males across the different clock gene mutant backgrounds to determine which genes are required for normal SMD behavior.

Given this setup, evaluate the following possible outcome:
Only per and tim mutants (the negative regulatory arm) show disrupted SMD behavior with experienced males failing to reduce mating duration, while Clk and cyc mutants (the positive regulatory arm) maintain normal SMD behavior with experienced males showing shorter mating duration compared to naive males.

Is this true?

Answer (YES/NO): NO